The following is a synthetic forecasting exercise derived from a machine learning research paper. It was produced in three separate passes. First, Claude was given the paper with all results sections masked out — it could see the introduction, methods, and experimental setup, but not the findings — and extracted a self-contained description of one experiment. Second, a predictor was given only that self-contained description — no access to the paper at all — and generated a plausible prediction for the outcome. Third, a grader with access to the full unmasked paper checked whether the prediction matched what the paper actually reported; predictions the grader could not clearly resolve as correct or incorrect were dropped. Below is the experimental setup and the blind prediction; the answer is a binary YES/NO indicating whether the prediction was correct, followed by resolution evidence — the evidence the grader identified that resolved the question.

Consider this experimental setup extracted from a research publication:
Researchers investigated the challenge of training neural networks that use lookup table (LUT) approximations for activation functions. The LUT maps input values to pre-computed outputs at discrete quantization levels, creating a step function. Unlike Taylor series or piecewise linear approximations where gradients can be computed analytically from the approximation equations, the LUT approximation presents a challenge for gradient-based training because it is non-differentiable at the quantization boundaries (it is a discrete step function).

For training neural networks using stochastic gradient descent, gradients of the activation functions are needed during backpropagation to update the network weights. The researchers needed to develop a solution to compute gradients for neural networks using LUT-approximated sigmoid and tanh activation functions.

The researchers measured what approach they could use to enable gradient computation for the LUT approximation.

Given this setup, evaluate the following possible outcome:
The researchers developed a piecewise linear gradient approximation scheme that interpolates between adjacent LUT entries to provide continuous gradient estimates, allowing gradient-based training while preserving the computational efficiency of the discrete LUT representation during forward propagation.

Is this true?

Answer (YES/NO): NO